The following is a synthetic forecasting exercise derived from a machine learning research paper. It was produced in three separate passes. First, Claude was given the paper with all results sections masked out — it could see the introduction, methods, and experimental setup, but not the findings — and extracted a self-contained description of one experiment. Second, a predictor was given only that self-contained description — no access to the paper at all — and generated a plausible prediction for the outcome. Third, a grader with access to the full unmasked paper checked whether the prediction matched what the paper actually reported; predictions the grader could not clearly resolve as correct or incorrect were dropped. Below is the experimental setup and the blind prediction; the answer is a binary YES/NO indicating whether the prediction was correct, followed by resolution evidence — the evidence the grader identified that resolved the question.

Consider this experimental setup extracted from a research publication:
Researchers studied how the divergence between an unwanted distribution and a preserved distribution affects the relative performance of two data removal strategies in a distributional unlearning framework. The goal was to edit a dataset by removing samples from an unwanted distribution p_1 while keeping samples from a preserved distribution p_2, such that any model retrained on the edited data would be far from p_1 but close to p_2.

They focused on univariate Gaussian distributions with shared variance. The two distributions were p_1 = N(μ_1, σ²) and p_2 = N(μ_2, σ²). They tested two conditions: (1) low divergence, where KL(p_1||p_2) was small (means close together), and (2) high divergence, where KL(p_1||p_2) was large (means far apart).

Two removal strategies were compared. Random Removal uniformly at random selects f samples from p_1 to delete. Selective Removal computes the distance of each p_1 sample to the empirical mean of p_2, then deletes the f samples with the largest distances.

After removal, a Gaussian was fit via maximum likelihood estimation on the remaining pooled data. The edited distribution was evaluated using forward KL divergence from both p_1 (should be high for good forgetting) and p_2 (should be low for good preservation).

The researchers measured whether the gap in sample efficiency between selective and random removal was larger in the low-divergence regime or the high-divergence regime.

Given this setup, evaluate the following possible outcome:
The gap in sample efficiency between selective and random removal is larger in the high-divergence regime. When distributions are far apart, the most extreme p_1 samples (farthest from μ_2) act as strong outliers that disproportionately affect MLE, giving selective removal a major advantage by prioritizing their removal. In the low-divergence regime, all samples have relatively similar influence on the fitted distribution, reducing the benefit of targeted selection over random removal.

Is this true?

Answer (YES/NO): NO